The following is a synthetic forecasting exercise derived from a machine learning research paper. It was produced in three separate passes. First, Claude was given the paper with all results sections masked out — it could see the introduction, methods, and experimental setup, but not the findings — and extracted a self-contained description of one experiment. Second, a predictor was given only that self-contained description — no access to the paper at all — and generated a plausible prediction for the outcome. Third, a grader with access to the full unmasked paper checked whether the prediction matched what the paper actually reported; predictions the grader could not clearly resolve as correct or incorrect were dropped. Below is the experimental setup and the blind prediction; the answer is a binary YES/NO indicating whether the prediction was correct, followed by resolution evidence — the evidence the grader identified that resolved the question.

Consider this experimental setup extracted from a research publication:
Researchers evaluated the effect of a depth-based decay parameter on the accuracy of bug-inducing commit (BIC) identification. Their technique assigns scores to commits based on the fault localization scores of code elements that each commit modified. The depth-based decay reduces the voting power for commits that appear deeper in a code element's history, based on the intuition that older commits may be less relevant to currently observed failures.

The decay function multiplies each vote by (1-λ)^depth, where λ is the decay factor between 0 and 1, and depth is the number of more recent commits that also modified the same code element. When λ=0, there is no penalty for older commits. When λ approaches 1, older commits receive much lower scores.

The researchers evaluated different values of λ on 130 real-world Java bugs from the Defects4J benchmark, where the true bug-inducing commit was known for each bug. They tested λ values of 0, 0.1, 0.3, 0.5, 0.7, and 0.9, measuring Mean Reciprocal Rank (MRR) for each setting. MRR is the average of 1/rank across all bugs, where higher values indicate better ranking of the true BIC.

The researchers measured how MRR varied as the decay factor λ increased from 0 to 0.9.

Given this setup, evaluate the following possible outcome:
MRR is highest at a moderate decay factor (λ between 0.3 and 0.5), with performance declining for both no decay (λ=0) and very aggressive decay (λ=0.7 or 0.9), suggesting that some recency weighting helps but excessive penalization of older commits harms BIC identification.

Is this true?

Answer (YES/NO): NO